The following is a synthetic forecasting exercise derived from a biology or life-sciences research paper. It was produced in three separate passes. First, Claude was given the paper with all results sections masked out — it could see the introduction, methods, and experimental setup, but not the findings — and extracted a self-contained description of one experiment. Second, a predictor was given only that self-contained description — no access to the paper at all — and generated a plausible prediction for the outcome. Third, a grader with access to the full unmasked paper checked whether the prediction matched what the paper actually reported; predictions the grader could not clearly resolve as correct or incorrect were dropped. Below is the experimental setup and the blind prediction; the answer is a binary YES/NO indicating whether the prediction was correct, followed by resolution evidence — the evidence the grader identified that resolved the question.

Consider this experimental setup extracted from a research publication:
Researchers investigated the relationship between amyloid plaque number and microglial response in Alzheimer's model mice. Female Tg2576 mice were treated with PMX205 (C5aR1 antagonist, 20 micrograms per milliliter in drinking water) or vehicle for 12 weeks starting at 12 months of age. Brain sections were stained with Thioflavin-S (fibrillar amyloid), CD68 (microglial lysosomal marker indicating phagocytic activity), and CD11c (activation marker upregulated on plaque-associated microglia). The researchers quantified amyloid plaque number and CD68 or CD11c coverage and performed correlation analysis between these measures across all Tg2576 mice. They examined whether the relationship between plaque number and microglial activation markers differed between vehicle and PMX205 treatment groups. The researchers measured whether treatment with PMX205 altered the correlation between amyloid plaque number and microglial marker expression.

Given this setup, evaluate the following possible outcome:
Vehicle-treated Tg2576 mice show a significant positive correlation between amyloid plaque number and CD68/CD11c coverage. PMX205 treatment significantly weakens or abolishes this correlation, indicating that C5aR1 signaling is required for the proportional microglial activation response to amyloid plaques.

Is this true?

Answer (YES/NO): NO